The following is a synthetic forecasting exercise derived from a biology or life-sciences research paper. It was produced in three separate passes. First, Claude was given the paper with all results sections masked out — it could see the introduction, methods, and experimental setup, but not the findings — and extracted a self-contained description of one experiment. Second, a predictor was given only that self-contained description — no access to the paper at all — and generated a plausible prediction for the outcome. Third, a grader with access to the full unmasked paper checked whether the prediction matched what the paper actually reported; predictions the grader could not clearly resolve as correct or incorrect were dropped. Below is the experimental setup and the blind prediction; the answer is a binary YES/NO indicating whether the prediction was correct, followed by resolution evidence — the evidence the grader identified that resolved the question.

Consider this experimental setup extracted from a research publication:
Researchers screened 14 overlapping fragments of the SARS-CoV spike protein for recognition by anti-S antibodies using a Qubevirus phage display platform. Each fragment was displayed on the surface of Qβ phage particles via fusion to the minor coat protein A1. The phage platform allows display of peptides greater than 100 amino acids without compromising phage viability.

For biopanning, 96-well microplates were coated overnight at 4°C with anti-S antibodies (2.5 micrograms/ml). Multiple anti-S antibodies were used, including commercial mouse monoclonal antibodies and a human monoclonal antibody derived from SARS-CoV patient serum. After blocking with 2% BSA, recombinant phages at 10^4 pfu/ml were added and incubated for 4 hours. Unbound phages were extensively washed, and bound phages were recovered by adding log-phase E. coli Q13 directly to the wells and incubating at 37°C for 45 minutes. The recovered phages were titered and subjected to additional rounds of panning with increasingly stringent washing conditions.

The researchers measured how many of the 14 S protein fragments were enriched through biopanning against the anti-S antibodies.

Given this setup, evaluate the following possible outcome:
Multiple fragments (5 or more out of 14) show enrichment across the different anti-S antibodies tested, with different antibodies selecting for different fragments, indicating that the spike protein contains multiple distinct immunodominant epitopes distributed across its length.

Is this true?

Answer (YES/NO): NO